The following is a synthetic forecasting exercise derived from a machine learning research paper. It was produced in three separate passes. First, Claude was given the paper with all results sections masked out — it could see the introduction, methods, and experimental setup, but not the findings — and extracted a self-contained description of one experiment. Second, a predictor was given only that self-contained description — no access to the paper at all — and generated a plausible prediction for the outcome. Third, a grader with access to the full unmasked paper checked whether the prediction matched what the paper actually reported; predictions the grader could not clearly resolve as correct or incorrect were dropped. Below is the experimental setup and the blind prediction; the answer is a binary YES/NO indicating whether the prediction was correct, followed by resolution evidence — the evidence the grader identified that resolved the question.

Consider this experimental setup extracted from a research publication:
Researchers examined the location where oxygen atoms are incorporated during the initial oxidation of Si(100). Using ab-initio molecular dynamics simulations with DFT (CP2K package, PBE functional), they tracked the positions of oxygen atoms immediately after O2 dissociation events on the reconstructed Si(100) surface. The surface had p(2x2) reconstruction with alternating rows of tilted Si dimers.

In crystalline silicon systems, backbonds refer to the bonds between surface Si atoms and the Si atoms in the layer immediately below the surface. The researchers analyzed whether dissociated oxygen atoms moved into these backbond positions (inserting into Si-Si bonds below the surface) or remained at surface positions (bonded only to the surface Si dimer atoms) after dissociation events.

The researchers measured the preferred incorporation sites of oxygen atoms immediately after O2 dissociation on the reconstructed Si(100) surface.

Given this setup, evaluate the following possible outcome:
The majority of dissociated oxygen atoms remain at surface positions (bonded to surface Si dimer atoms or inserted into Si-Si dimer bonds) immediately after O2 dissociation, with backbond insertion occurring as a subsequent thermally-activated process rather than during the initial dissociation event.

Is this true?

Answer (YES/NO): NO